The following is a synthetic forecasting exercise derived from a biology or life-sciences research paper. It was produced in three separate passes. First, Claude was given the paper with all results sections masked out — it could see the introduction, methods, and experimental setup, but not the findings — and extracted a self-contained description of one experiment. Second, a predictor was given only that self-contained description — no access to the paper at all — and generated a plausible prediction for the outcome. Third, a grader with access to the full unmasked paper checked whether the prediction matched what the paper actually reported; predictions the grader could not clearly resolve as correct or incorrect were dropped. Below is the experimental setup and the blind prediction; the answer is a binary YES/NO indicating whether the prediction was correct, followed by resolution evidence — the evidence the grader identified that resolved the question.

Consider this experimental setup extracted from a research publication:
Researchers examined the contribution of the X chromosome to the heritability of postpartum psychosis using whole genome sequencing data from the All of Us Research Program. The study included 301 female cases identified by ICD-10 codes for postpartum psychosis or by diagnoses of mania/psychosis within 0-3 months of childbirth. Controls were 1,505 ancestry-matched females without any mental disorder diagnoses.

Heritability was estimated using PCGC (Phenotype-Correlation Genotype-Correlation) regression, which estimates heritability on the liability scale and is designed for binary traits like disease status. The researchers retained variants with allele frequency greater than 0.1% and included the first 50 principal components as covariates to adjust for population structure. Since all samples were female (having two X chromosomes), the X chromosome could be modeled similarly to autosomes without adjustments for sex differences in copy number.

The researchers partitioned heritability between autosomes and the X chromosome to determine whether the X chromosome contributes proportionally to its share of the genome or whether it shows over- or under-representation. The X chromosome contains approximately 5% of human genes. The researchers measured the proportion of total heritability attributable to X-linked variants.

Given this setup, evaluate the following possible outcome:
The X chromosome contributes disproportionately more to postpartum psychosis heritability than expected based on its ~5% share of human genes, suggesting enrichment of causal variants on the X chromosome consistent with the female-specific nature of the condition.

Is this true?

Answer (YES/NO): YES